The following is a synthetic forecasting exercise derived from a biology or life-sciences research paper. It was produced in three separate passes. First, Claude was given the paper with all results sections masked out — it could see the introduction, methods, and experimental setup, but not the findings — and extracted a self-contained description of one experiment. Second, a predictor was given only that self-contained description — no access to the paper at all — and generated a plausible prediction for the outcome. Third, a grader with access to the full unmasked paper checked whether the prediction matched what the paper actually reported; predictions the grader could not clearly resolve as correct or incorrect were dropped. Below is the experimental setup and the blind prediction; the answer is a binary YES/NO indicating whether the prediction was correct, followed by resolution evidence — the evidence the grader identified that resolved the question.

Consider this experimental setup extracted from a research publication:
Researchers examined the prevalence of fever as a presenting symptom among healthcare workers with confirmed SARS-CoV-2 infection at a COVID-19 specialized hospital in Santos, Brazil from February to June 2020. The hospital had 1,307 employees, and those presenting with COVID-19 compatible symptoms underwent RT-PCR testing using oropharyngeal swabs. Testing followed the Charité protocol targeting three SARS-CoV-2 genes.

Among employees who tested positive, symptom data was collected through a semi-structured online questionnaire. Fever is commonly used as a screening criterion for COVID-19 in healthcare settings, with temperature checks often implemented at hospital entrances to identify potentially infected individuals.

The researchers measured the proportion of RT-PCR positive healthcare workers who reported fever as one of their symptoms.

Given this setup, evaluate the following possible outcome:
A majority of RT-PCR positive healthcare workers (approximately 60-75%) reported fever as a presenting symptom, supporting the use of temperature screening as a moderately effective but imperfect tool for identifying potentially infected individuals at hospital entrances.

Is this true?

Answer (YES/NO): NO